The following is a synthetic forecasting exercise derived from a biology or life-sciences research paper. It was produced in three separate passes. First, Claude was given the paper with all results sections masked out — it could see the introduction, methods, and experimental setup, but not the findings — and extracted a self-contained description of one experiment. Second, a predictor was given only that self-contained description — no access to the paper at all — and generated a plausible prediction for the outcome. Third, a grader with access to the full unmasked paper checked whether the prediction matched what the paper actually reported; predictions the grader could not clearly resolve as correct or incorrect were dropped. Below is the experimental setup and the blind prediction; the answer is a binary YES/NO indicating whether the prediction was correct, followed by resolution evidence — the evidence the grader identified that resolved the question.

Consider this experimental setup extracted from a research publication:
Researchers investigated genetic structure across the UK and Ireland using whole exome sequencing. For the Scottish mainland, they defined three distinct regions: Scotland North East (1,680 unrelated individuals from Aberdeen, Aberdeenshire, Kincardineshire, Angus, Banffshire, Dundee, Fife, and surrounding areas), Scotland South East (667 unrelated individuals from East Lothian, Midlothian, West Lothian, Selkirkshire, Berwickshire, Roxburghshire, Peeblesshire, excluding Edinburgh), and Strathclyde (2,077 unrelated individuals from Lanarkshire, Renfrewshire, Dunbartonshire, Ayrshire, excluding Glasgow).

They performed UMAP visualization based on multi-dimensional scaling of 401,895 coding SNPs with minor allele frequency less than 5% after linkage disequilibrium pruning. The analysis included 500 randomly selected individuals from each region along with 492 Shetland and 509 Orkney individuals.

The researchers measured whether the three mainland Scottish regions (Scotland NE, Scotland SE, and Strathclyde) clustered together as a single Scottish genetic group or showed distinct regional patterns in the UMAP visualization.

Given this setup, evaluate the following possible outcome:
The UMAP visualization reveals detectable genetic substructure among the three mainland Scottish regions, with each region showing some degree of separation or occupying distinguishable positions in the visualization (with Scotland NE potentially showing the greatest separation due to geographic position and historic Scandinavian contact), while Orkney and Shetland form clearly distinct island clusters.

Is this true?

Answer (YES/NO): NO